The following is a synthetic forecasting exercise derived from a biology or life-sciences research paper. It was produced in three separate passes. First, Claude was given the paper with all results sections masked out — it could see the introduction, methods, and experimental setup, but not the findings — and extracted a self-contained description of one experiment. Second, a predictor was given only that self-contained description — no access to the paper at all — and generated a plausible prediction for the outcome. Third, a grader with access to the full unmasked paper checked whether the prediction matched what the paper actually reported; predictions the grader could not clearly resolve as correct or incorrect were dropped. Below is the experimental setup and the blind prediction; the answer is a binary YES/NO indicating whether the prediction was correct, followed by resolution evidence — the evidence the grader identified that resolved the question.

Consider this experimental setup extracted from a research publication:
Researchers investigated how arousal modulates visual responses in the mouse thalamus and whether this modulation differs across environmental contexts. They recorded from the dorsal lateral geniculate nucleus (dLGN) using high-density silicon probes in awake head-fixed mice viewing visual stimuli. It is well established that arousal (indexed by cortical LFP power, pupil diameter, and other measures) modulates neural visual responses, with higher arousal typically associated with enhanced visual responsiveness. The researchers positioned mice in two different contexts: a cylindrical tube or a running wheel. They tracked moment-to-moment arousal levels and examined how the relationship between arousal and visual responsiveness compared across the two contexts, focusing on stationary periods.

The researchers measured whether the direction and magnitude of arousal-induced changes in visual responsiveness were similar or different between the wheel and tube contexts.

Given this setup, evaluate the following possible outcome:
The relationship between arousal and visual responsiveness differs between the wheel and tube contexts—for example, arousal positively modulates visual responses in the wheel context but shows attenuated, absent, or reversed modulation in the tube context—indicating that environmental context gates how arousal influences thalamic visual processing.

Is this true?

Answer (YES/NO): NO